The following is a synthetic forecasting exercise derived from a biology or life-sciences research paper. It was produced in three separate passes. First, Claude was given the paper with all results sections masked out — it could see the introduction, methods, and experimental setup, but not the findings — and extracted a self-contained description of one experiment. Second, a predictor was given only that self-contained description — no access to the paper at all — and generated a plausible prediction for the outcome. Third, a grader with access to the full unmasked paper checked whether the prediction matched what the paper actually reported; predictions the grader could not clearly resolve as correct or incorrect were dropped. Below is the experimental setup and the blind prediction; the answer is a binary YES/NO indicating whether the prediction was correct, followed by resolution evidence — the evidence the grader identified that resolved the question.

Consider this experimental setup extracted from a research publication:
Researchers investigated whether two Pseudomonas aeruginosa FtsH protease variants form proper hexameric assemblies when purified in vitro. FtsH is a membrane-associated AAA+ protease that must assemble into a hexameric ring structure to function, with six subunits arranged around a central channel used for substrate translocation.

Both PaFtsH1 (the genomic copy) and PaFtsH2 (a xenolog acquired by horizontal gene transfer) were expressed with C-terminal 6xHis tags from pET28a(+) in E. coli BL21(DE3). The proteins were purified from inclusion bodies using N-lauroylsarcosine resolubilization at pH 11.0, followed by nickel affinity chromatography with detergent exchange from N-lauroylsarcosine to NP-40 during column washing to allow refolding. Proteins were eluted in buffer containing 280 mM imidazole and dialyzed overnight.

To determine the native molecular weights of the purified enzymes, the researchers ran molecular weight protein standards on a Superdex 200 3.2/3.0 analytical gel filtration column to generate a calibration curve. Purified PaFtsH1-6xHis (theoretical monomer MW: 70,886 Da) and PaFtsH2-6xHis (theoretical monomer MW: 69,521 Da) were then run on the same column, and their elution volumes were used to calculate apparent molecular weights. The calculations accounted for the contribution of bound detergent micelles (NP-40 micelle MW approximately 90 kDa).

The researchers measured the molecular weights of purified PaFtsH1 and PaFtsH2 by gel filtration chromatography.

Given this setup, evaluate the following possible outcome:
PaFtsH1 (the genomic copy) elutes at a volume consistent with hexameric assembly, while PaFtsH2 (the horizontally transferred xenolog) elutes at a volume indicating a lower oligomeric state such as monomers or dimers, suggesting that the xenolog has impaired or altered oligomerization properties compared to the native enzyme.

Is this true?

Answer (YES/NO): NO